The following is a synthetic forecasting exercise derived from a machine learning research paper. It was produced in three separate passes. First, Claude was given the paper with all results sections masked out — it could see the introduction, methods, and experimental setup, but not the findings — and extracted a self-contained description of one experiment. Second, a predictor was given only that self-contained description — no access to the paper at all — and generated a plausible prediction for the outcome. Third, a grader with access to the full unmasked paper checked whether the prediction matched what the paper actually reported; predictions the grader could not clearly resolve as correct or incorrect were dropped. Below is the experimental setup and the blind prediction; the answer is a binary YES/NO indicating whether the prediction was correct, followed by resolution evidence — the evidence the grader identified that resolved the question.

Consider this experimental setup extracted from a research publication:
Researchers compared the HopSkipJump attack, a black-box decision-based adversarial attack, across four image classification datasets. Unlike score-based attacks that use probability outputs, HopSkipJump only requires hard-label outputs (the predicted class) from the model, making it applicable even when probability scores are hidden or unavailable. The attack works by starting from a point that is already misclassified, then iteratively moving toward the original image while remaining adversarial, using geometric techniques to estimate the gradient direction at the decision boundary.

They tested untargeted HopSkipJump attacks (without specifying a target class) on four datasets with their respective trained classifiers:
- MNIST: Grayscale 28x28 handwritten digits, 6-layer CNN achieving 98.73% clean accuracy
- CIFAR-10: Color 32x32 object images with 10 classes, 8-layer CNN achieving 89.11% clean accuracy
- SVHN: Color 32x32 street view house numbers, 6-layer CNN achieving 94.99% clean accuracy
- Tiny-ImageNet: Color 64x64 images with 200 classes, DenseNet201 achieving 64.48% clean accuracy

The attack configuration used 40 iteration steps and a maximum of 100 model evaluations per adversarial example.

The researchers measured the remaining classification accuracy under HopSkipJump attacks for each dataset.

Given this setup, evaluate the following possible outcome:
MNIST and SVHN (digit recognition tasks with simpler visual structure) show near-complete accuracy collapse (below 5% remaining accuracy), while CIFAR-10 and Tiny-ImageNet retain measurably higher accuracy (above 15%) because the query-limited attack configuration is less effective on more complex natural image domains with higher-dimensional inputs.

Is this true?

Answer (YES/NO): NO